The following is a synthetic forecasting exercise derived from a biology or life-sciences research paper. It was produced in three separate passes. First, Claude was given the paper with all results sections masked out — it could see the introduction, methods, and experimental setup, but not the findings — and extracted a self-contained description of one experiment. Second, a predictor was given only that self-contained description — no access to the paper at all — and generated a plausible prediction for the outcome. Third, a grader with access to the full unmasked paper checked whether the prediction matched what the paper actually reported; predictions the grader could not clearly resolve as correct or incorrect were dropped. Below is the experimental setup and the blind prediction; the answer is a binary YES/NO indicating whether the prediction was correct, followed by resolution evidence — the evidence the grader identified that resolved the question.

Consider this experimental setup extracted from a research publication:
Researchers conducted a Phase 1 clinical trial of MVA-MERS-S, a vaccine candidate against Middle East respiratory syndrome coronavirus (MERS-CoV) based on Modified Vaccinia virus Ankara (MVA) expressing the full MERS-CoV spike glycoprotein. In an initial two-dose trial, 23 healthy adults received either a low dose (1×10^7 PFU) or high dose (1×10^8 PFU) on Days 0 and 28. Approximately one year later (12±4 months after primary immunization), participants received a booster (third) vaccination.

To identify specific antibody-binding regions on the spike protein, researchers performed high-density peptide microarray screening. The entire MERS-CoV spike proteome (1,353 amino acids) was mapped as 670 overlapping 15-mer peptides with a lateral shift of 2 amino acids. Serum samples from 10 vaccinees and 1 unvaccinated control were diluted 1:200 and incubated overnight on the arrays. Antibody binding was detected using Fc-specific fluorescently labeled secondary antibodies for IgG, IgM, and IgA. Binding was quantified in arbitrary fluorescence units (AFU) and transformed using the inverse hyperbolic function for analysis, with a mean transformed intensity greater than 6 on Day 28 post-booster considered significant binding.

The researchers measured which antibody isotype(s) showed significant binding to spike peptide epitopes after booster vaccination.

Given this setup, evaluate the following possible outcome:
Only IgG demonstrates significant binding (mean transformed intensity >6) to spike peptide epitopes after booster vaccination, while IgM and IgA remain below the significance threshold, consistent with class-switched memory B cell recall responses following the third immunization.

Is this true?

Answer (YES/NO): YES